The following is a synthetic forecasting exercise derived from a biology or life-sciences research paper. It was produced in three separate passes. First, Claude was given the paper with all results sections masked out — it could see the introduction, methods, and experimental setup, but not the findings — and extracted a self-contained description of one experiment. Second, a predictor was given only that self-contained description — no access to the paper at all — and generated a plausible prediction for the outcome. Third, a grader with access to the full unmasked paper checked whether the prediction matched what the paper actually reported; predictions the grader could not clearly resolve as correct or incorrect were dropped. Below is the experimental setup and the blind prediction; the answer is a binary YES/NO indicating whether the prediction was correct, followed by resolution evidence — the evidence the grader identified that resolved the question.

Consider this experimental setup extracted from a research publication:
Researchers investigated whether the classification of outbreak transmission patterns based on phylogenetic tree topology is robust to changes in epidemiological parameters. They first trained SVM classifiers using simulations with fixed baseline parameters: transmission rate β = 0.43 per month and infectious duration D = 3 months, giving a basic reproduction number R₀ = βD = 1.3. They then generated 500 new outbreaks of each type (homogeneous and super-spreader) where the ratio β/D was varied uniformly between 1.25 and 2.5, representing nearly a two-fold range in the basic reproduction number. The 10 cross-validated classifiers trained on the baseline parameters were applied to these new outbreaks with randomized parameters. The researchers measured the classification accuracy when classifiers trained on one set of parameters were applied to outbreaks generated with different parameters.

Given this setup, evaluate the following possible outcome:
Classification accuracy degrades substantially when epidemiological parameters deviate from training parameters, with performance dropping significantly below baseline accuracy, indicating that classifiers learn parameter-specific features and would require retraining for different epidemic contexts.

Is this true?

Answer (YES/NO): NO